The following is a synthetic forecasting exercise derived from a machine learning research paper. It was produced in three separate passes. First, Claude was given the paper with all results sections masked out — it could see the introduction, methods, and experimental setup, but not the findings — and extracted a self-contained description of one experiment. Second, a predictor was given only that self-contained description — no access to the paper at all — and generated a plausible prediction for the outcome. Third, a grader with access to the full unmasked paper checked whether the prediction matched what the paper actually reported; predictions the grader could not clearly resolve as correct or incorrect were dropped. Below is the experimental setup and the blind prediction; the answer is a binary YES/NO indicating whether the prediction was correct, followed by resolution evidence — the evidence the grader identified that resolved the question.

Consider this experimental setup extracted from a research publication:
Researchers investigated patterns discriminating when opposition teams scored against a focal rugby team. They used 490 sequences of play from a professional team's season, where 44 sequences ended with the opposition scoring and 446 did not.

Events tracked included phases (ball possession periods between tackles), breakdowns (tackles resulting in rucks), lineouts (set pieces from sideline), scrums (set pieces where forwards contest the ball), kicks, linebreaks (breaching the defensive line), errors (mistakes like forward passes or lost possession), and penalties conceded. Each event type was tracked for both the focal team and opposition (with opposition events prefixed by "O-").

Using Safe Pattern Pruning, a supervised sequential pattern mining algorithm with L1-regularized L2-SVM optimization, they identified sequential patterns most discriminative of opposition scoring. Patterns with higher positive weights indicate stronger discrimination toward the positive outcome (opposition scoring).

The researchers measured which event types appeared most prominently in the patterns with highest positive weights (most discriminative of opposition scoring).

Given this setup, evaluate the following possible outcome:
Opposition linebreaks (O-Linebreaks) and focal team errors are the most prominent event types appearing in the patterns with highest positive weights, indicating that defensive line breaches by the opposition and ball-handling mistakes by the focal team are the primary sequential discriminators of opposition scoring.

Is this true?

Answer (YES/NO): NO